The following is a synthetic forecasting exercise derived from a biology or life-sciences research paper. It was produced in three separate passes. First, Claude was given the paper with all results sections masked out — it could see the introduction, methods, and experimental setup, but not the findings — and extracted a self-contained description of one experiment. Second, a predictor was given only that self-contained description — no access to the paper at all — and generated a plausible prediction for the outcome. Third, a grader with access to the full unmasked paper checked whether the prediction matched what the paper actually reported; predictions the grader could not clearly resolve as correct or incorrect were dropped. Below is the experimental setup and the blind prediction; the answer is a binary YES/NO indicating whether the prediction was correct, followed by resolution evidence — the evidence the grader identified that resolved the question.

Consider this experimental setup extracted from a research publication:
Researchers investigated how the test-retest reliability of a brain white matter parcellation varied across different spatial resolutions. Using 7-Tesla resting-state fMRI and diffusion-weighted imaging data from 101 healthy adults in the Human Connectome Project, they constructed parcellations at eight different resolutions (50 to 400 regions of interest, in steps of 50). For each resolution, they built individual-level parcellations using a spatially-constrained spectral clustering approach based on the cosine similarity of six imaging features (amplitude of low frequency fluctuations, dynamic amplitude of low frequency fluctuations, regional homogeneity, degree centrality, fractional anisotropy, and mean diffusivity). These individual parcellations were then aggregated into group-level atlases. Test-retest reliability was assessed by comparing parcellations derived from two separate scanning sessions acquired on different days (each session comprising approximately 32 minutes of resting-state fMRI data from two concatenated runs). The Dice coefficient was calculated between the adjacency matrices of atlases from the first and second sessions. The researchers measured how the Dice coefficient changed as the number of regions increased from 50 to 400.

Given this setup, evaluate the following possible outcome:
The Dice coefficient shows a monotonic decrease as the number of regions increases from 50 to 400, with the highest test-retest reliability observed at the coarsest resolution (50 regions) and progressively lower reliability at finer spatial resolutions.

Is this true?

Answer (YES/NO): NO